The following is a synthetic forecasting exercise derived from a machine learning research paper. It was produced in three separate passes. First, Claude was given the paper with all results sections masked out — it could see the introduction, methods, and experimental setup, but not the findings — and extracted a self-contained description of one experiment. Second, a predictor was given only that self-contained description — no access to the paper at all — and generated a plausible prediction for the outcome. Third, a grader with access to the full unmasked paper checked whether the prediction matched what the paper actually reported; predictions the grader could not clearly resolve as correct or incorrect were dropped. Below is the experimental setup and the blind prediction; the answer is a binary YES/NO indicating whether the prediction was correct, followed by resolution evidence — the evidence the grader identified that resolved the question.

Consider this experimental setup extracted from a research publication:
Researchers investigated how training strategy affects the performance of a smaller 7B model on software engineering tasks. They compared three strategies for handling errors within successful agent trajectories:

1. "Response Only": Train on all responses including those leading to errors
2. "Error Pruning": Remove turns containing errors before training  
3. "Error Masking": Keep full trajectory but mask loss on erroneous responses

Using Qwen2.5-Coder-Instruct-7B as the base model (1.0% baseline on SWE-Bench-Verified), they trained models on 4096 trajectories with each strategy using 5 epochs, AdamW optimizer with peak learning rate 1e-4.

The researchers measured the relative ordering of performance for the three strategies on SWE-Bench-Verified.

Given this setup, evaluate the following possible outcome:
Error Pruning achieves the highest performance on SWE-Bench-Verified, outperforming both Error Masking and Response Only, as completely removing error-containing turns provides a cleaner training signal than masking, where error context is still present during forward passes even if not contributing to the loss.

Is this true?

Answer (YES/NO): NO